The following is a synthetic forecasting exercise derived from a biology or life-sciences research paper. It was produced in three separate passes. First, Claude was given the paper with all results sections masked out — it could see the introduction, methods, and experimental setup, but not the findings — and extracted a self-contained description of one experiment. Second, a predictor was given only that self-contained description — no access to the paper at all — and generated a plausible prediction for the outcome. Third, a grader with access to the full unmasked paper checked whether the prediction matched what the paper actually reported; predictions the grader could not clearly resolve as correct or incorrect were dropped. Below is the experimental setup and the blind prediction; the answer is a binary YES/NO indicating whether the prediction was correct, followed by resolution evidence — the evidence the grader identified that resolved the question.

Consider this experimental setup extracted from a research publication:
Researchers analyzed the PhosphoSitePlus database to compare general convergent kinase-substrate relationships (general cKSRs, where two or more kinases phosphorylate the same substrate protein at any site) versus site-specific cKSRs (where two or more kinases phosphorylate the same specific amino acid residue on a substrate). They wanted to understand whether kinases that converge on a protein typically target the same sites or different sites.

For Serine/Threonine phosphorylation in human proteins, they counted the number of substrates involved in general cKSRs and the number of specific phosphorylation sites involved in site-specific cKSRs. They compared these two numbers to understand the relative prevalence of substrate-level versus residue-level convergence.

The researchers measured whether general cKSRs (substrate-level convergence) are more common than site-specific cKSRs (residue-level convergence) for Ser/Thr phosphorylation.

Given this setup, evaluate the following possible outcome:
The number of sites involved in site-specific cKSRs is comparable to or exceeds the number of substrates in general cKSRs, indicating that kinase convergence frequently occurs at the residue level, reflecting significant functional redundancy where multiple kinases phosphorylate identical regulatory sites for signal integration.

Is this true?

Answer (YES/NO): YES